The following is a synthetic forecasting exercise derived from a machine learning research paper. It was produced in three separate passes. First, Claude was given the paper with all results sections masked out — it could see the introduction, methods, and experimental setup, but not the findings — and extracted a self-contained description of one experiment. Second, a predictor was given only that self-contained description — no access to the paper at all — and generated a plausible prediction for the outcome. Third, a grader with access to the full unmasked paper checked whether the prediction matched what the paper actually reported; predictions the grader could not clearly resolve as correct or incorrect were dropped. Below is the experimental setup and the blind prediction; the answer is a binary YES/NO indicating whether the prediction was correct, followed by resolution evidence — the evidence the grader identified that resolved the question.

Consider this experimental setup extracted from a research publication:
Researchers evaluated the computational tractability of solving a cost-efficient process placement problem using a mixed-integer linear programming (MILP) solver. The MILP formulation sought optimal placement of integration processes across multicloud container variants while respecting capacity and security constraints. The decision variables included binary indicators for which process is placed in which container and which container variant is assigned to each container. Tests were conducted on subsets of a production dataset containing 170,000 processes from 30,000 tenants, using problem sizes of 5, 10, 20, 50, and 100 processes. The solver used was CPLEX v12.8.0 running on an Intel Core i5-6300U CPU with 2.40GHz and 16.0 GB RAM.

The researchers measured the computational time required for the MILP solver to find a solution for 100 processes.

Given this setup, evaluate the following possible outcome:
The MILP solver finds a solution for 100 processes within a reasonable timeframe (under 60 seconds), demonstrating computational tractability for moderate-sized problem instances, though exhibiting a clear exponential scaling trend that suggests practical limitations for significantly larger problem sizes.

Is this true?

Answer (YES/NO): NO